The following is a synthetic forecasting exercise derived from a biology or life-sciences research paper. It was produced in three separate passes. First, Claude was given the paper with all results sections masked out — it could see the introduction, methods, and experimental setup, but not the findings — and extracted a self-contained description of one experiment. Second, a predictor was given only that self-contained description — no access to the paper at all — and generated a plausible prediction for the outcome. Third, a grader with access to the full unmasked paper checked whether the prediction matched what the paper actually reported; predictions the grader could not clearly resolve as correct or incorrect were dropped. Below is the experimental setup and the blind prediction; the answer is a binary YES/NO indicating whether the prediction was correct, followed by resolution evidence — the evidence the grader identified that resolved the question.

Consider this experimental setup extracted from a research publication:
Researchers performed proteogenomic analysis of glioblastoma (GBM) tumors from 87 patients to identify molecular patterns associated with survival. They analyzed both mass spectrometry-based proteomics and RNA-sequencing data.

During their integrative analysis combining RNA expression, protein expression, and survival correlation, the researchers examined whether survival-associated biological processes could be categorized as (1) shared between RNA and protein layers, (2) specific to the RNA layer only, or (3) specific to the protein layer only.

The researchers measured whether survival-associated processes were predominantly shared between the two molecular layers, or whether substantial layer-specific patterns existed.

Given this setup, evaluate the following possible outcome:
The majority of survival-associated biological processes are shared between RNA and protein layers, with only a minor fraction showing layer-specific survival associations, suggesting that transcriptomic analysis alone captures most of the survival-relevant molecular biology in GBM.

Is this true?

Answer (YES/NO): NO